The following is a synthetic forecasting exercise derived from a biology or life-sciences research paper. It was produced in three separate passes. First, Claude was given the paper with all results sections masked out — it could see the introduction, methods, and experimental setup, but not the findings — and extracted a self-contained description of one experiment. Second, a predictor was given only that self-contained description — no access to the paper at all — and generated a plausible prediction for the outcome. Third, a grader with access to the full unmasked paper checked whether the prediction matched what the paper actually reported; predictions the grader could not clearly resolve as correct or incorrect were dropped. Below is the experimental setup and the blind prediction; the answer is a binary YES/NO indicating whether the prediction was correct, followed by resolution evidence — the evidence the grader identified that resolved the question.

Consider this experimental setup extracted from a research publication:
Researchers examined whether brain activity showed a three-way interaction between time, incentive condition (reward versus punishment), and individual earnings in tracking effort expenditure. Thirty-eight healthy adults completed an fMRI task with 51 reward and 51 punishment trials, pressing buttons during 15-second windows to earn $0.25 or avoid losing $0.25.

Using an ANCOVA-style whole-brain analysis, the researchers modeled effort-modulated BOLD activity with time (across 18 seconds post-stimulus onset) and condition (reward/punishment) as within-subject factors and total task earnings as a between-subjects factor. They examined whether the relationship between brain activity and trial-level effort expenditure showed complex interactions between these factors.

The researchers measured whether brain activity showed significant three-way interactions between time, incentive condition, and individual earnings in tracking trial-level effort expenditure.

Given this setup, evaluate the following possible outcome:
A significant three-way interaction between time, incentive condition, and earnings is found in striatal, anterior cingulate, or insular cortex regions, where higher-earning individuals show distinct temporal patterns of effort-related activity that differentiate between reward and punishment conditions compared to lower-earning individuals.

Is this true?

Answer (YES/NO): NO